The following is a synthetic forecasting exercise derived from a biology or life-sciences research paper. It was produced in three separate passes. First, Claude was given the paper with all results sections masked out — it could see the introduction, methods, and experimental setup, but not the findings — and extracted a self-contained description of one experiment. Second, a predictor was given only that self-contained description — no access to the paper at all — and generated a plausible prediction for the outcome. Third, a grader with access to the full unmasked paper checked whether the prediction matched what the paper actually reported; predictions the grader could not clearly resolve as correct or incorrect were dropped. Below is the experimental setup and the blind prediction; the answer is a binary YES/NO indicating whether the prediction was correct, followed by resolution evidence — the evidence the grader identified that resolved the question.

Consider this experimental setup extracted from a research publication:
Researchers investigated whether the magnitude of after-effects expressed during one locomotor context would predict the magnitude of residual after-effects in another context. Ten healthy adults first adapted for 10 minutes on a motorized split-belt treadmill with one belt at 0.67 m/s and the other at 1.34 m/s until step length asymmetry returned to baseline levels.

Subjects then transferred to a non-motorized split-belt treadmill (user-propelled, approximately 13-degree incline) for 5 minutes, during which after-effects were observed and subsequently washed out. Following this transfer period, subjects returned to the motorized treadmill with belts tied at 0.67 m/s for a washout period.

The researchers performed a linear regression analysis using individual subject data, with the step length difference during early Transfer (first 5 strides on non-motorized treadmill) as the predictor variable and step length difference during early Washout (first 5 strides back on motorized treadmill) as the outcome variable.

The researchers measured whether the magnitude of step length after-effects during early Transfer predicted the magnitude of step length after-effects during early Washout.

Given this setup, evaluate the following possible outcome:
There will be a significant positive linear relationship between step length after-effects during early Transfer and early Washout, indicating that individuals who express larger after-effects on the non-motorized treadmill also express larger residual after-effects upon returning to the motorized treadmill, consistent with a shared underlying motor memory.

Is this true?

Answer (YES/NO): NO